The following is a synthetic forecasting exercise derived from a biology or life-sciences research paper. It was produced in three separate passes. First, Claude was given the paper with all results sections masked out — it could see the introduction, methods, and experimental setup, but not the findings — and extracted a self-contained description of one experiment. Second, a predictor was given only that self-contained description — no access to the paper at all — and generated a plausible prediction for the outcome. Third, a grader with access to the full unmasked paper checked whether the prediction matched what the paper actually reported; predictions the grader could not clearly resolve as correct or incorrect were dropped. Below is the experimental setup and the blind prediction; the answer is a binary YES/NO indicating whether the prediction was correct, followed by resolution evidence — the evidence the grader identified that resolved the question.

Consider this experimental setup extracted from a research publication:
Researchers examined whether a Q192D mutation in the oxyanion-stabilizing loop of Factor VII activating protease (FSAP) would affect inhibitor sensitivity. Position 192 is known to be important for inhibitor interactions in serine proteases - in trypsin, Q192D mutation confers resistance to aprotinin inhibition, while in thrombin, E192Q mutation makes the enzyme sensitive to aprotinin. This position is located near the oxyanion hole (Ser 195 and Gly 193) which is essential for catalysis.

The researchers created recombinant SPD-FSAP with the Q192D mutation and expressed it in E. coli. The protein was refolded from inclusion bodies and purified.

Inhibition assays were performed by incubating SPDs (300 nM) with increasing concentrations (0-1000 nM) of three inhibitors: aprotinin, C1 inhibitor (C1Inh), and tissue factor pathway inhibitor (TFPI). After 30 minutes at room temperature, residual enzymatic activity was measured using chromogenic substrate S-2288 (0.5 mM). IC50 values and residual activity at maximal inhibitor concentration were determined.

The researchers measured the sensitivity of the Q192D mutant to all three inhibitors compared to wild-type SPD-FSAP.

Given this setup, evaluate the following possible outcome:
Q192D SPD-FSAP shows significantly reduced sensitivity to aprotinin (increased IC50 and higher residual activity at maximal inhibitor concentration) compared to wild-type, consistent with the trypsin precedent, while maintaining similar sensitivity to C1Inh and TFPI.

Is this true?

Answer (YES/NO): NO